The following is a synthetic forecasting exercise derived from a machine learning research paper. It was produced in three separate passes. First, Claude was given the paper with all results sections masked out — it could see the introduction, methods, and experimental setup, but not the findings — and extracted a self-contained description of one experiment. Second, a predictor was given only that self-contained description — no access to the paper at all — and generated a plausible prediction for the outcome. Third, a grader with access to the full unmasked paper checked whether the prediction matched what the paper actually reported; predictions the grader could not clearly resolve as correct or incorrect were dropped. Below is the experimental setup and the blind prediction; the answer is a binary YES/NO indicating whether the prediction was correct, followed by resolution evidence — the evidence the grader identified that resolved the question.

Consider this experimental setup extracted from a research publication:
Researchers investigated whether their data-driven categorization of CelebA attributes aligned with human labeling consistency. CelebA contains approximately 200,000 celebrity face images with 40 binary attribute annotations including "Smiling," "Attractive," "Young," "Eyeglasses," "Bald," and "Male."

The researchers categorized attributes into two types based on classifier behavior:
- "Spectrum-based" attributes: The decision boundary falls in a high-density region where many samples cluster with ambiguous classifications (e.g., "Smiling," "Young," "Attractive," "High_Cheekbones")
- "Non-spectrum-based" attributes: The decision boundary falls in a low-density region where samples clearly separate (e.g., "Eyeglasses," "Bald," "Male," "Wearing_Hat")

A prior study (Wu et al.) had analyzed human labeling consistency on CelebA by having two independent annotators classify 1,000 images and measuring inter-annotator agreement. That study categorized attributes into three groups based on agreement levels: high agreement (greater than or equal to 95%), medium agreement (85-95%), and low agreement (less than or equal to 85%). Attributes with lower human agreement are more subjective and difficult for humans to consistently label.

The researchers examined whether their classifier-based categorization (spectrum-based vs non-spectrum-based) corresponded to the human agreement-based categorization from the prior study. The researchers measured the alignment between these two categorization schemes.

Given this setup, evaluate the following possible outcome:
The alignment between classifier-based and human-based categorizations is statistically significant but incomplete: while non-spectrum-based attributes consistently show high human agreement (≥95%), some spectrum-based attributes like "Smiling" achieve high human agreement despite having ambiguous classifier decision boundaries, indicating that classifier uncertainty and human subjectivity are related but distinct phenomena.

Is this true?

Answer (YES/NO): NO